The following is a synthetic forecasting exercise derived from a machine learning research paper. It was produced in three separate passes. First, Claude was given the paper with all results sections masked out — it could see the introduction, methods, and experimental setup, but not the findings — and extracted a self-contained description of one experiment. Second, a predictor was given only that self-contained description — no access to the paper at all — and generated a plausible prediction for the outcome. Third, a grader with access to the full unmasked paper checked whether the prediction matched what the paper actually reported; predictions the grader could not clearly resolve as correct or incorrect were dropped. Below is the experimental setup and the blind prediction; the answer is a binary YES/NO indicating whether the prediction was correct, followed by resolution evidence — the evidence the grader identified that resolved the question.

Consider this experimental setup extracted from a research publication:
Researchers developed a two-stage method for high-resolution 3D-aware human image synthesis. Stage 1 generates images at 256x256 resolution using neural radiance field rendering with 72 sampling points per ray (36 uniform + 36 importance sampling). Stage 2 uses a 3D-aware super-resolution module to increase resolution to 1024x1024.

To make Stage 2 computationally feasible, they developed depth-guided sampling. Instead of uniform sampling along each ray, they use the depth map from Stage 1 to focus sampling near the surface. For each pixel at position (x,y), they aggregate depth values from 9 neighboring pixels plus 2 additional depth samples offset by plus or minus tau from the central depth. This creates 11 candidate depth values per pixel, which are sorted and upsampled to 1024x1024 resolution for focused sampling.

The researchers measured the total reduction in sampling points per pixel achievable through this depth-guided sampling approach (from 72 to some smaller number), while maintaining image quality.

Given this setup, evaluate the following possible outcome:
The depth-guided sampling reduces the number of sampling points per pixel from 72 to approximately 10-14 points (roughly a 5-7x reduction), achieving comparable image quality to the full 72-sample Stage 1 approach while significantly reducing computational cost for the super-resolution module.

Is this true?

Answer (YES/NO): YES